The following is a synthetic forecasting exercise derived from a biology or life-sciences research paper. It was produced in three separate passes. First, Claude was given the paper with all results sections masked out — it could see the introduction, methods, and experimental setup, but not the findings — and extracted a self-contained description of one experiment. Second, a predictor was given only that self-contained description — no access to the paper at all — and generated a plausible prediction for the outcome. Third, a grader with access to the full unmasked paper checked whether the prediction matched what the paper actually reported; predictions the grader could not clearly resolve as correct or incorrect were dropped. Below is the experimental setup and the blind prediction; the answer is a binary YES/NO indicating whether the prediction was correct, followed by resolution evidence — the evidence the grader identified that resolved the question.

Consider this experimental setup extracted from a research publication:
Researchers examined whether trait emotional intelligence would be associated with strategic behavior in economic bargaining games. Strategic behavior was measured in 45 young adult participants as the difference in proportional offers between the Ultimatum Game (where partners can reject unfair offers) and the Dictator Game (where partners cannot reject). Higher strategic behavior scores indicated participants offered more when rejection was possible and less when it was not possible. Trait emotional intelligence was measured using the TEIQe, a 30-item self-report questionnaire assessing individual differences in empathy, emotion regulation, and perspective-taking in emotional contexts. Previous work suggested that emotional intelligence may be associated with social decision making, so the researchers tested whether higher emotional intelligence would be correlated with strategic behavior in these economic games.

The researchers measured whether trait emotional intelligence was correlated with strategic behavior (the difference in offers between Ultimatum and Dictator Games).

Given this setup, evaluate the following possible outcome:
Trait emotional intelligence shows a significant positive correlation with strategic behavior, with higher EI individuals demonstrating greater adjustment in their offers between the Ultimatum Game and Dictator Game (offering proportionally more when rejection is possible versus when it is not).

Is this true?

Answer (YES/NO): NO